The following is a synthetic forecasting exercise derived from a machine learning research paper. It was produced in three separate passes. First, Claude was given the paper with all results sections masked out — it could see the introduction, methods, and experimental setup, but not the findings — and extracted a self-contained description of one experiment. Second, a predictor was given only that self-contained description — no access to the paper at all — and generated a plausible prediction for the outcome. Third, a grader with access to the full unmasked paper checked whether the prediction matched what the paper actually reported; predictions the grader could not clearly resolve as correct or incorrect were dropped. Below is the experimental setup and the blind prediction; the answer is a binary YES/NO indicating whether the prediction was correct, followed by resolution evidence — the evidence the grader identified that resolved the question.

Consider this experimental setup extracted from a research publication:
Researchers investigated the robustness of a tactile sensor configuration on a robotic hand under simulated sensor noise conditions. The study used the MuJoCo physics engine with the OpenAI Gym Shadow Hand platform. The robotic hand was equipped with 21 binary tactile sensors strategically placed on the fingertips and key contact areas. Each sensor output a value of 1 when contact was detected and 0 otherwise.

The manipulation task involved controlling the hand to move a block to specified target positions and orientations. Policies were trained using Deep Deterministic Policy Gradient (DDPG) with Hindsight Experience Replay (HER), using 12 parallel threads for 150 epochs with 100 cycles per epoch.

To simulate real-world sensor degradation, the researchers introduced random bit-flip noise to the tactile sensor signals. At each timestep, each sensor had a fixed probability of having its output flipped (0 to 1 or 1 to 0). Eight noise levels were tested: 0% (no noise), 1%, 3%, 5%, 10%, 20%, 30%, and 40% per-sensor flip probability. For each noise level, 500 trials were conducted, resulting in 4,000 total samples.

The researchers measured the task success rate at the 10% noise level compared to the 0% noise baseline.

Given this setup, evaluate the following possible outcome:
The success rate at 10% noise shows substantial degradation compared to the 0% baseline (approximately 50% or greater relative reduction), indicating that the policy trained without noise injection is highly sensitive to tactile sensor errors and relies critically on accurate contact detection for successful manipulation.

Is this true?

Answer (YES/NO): NO